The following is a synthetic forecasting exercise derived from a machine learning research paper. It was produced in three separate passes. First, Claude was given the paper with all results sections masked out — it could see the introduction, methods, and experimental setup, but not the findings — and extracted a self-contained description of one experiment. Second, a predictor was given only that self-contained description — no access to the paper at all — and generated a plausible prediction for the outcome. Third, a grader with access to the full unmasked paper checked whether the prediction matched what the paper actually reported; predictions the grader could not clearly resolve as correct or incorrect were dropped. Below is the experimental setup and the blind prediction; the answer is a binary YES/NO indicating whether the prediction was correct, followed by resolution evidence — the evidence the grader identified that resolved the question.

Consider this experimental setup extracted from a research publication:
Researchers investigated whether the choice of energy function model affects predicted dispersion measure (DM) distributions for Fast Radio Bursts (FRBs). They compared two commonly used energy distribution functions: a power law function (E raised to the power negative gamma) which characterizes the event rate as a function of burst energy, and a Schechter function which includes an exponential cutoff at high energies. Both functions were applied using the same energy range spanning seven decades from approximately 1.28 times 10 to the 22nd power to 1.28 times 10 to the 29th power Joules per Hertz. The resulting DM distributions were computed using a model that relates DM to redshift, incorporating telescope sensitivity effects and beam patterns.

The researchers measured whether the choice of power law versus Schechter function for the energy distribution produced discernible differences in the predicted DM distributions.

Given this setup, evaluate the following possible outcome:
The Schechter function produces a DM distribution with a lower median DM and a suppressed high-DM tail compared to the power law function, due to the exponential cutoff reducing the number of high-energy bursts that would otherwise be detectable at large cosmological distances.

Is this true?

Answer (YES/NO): NO